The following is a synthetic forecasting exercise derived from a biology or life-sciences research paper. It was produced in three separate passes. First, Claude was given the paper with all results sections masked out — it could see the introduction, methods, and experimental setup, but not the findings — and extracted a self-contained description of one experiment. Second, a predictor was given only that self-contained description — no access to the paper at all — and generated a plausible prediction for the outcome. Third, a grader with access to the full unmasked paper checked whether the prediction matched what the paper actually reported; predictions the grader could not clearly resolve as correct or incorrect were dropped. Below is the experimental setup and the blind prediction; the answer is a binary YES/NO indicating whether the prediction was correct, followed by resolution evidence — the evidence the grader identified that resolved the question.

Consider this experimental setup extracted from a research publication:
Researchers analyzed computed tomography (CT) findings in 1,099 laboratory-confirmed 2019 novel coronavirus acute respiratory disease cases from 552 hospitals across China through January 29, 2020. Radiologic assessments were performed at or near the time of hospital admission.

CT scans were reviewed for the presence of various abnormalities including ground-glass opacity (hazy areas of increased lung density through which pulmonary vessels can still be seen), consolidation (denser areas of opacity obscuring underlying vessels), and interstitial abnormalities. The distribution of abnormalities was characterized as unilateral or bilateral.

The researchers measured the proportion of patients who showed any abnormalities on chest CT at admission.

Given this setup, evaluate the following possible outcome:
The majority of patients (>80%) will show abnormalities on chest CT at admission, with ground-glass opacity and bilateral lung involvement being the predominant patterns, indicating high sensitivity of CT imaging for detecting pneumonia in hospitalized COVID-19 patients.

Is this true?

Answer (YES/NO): NO